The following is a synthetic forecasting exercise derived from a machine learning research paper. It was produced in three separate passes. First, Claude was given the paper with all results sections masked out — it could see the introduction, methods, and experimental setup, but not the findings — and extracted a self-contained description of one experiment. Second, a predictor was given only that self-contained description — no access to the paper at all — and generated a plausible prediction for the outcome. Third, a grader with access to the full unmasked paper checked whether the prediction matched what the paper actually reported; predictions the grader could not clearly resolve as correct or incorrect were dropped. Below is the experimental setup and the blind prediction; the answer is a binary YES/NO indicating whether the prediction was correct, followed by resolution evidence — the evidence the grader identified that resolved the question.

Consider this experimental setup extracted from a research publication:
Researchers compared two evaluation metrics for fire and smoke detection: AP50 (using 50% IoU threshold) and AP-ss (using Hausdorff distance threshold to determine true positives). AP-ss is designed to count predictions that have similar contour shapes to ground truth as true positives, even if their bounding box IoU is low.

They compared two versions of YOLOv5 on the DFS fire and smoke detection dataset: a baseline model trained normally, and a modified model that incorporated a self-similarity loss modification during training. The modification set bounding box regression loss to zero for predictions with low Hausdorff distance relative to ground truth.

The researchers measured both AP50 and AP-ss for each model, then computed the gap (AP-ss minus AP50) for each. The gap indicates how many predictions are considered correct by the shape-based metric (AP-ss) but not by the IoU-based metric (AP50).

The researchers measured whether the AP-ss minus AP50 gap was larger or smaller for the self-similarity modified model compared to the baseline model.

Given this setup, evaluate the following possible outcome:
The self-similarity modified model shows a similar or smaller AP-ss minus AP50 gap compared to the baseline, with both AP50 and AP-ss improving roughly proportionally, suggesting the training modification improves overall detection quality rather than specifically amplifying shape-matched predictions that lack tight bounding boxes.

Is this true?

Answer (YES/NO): NO